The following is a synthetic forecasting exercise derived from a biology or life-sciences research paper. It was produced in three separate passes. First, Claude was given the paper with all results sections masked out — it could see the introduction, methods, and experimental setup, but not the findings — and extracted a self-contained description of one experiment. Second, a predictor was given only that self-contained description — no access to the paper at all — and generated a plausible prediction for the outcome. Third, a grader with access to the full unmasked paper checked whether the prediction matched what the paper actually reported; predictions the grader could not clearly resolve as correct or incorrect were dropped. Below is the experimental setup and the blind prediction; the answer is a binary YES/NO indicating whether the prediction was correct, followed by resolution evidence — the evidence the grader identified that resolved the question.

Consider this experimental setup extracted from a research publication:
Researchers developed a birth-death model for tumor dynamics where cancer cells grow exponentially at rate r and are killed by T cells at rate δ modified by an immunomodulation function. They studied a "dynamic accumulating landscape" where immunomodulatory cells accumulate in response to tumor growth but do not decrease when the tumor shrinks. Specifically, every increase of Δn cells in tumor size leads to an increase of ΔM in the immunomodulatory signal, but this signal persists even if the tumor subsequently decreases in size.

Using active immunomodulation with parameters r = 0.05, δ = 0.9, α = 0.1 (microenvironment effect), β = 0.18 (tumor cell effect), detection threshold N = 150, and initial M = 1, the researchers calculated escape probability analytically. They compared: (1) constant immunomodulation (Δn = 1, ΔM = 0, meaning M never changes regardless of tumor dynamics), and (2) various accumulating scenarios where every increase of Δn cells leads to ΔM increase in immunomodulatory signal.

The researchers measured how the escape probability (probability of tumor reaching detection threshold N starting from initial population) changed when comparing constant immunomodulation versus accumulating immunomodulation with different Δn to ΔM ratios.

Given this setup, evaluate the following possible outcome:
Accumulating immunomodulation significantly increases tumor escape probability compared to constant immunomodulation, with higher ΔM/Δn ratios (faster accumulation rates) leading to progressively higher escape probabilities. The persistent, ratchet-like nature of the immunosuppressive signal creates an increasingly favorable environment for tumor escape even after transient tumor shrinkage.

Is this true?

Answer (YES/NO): YES